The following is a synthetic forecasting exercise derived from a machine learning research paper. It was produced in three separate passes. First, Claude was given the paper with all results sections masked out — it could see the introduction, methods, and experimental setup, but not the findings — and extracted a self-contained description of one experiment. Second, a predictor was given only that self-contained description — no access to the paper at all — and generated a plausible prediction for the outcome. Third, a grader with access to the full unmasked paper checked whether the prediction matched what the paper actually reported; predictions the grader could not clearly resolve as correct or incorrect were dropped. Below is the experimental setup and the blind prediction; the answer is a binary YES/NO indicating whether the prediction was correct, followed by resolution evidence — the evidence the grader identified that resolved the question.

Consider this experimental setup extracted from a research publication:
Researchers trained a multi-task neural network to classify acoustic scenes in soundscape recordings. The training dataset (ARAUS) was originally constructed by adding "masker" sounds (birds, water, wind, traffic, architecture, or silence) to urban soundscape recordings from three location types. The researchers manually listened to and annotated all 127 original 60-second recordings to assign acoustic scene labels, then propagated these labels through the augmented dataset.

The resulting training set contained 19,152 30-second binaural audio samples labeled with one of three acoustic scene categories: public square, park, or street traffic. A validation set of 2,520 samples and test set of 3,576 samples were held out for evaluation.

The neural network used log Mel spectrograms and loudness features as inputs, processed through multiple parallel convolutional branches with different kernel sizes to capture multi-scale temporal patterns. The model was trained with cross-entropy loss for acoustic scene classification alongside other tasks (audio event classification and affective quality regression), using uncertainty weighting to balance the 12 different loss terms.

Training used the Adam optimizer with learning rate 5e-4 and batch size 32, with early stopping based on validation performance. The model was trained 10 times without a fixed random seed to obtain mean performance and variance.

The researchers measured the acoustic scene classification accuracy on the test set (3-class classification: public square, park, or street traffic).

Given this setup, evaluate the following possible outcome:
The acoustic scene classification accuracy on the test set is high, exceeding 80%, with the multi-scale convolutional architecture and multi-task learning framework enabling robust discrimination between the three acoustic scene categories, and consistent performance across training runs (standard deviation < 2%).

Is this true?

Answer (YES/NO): YES